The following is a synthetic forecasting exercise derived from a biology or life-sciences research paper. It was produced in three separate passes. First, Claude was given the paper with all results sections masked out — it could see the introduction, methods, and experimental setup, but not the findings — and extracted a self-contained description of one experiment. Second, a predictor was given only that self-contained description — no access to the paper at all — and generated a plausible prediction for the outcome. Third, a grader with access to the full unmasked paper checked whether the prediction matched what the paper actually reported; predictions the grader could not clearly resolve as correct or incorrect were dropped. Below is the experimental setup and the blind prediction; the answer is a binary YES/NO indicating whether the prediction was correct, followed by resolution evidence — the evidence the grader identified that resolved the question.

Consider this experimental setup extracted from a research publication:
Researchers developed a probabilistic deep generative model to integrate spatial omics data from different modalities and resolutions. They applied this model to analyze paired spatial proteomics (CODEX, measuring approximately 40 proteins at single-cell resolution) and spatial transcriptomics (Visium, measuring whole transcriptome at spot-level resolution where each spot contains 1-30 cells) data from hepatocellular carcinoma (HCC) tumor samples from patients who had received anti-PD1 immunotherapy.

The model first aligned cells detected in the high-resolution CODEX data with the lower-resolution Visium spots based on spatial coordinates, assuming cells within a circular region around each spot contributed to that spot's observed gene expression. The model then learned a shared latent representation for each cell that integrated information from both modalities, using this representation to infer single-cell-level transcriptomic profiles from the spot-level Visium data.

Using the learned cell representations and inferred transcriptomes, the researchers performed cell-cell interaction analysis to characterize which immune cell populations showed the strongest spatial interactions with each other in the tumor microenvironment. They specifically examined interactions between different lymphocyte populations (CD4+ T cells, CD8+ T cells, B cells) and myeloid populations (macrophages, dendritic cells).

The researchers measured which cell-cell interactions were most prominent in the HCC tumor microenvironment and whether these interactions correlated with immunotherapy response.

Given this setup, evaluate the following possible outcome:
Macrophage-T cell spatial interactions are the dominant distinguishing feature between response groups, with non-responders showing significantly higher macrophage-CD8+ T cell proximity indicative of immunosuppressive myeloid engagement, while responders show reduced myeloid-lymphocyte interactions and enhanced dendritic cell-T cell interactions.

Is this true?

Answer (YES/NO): NO